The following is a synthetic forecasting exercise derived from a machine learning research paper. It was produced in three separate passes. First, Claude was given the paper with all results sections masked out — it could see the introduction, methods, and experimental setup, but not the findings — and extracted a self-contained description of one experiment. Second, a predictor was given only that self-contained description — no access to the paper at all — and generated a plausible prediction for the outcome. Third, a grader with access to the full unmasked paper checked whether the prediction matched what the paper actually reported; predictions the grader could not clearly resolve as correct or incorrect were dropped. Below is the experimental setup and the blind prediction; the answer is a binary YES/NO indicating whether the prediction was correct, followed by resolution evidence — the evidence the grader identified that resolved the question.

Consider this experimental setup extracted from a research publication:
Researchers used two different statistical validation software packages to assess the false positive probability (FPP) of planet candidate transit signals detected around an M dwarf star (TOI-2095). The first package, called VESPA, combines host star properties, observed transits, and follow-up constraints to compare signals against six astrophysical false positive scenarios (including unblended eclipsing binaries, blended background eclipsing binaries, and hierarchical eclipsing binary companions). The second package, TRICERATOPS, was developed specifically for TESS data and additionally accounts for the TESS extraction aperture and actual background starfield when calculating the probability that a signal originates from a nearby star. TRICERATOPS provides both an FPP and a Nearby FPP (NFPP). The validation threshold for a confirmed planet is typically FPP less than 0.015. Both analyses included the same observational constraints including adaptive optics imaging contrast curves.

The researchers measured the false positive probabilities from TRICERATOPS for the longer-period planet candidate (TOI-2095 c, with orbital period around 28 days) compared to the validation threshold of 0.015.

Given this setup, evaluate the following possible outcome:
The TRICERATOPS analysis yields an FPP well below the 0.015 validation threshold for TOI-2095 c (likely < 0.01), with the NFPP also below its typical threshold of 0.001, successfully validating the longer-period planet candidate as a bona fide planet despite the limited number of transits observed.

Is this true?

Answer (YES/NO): NO